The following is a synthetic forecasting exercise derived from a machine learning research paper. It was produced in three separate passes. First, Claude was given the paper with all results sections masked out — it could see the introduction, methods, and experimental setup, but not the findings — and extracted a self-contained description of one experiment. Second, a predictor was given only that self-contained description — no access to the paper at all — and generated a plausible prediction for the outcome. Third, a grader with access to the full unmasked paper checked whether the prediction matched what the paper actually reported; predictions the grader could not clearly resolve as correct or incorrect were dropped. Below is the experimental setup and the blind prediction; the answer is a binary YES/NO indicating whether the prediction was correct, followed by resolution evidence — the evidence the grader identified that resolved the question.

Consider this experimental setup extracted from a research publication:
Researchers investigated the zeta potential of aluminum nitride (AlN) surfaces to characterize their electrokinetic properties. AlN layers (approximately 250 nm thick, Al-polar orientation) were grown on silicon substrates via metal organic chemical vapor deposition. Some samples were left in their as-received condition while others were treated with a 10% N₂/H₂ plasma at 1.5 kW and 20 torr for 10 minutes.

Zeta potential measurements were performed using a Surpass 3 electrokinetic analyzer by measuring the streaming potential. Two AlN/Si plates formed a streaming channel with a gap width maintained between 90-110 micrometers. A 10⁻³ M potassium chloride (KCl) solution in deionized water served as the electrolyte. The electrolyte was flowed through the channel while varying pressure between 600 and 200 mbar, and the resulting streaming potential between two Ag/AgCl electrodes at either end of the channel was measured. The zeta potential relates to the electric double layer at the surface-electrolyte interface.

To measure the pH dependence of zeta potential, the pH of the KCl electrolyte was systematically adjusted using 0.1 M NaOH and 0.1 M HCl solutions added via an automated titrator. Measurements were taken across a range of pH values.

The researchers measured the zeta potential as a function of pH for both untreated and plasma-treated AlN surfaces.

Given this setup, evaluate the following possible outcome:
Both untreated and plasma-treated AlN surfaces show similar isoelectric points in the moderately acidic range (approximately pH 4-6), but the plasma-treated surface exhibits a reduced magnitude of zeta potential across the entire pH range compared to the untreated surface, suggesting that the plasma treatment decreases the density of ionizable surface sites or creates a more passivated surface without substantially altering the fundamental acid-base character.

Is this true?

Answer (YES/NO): NO